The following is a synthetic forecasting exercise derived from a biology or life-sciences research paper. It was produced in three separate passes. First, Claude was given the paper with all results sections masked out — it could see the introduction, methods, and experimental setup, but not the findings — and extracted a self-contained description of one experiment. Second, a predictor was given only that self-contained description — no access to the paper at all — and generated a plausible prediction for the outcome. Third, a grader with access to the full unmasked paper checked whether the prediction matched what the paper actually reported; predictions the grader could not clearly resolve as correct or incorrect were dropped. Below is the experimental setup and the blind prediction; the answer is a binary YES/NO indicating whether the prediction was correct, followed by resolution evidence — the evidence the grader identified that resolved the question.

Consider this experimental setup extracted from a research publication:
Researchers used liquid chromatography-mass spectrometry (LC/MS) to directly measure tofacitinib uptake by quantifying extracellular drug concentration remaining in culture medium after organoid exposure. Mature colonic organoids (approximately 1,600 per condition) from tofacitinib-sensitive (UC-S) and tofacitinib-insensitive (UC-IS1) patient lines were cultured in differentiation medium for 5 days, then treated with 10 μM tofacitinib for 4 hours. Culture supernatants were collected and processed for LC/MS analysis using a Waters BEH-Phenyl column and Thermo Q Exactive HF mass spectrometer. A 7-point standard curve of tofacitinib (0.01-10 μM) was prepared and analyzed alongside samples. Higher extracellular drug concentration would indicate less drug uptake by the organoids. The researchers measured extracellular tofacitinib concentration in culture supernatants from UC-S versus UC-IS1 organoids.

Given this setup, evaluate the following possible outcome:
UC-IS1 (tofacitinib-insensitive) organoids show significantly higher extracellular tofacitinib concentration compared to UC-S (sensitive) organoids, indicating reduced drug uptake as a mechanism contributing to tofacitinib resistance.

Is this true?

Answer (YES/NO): YES